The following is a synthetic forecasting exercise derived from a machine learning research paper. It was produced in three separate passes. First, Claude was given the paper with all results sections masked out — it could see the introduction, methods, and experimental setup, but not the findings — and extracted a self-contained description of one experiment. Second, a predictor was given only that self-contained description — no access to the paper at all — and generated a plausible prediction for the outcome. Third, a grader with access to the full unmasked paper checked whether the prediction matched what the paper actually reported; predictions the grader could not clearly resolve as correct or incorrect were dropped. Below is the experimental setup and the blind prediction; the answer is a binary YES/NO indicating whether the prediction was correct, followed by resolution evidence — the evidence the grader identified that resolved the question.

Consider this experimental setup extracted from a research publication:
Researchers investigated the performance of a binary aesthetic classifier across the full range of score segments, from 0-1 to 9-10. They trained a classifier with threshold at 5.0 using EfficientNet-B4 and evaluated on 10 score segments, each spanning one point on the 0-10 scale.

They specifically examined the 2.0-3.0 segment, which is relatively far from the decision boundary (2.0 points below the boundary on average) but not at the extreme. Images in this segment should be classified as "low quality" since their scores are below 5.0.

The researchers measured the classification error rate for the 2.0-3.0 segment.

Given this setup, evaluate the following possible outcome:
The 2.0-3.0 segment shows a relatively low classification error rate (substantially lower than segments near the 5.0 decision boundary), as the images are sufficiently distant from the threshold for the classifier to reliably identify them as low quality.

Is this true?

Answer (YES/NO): YES